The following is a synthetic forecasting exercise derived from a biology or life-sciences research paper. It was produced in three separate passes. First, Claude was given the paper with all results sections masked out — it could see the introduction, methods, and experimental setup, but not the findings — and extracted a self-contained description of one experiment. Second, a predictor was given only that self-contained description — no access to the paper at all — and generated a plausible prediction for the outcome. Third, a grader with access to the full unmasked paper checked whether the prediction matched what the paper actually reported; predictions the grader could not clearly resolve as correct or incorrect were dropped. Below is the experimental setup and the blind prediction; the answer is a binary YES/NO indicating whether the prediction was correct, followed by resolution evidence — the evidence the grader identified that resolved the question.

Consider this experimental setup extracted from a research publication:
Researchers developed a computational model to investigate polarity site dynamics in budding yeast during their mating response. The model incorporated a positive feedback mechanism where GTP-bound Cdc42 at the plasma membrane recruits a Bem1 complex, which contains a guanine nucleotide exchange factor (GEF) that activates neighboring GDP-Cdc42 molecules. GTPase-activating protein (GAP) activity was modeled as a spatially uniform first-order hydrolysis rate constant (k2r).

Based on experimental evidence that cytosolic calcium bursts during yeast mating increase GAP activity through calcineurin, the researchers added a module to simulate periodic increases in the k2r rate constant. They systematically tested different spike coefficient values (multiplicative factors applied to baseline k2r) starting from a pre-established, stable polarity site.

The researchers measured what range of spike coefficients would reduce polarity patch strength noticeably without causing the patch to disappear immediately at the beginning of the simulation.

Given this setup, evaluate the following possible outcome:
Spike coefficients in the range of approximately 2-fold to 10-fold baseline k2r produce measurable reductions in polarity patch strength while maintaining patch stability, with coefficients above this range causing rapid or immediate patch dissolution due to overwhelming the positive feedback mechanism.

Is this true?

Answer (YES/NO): NO